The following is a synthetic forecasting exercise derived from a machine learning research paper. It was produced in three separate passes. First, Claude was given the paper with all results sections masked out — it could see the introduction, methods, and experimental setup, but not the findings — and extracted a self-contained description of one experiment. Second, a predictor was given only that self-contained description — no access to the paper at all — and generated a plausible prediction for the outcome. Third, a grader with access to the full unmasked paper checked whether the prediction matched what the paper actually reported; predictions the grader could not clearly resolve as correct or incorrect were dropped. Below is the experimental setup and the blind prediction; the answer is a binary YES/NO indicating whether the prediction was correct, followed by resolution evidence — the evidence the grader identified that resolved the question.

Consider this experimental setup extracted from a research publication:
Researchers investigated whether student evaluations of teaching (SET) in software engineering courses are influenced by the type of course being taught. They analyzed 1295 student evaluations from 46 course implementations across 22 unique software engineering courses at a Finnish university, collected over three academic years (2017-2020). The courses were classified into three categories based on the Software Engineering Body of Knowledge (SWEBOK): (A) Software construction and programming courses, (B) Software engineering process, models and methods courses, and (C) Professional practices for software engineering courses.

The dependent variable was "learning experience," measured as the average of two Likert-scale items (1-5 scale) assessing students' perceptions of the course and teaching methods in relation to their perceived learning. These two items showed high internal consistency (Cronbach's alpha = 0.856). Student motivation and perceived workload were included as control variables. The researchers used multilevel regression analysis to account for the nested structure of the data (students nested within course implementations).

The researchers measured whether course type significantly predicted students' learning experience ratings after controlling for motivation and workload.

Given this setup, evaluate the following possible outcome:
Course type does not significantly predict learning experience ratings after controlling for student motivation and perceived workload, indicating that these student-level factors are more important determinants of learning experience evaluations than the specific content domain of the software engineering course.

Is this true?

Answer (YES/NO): NO